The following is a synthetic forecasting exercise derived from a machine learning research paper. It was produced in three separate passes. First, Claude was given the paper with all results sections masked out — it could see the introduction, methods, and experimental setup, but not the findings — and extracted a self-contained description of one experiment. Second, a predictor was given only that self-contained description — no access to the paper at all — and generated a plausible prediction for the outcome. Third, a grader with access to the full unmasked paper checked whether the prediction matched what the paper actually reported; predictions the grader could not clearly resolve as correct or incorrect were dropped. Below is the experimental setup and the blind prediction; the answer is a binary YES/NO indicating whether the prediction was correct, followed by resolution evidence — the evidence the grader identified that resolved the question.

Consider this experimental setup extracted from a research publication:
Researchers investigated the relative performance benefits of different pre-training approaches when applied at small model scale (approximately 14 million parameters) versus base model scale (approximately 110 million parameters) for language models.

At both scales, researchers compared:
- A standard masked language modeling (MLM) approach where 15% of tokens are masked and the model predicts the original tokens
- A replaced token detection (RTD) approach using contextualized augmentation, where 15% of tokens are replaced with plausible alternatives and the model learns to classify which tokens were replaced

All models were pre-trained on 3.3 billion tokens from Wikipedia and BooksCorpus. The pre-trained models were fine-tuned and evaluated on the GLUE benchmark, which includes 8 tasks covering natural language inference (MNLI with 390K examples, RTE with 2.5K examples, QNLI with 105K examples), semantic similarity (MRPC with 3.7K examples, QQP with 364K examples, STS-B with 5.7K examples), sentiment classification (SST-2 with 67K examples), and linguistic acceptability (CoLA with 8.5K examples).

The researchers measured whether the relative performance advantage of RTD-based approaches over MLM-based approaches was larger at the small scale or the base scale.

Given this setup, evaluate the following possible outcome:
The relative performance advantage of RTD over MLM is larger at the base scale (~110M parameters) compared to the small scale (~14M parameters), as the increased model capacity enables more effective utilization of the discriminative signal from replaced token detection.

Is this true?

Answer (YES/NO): YES